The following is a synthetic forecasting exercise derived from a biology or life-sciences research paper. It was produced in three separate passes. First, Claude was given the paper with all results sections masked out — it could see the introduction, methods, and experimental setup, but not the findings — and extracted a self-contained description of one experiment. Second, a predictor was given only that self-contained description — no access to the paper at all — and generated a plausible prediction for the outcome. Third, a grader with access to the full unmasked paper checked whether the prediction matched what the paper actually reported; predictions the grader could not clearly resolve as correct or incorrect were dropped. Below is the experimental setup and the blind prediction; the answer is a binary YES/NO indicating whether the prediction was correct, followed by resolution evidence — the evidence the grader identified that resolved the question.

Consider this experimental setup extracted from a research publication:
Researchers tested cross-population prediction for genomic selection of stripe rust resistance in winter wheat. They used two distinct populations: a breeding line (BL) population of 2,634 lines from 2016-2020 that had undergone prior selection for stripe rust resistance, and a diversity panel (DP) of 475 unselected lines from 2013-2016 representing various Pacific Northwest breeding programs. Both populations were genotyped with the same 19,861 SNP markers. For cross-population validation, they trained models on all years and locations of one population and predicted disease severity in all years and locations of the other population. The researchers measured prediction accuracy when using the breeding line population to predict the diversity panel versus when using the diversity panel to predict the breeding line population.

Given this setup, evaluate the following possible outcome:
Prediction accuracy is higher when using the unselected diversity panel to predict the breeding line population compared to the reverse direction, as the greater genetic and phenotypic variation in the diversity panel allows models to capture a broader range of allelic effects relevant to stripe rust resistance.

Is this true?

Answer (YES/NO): NO